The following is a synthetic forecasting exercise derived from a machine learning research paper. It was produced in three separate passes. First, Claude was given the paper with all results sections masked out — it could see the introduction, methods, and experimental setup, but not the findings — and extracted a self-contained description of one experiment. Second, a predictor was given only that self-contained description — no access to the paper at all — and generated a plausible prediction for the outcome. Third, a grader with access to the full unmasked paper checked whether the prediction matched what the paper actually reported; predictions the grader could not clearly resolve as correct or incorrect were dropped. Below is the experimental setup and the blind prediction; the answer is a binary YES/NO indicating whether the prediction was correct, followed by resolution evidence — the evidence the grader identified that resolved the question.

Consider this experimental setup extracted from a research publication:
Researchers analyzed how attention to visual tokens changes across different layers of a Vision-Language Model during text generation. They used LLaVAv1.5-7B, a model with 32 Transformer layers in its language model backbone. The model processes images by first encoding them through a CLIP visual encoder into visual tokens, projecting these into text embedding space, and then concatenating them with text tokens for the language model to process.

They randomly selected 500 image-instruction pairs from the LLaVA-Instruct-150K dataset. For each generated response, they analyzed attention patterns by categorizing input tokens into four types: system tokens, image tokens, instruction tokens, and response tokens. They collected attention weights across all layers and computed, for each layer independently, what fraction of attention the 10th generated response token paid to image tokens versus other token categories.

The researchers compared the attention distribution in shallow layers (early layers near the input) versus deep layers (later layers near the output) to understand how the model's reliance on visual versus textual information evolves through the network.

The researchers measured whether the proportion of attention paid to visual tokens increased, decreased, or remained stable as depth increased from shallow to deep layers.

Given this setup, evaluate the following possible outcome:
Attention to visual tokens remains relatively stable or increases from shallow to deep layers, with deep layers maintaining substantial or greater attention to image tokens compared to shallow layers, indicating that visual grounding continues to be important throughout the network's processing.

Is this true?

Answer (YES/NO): NO